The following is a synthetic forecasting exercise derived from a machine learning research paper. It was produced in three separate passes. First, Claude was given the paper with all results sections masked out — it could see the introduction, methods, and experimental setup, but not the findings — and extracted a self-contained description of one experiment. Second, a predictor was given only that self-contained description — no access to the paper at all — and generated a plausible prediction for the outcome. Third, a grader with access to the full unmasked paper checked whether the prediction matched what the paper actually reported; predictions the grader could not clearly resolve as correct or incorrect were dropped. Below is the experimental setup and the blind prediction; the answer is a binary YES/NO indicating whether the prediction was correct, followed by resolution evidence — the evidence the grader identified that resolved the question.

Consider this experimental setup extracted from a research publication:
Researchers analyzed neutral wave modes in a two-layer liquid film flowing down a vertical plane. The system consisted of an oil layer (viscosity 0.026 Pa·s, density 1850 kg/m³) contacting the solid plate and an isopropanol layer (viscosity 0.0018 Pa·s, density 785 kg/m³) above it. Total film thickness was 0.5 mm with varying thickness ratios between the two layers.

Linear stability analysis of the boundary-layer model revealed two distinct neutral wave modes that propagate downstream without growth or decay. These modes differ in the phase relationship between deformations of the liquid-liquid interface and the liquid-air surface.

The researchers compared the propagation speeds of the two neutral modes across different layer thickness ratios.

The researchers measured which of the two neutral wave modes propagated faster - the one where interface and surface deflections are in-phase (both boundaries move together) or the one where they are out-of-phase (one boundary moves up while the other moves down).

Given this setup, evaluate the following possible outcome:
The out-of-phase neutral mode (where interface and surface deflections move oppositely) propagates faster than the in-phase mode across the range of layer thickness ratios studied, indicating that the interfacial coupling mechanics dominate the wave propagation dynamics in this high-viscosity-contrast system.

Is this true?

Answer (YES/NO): NO